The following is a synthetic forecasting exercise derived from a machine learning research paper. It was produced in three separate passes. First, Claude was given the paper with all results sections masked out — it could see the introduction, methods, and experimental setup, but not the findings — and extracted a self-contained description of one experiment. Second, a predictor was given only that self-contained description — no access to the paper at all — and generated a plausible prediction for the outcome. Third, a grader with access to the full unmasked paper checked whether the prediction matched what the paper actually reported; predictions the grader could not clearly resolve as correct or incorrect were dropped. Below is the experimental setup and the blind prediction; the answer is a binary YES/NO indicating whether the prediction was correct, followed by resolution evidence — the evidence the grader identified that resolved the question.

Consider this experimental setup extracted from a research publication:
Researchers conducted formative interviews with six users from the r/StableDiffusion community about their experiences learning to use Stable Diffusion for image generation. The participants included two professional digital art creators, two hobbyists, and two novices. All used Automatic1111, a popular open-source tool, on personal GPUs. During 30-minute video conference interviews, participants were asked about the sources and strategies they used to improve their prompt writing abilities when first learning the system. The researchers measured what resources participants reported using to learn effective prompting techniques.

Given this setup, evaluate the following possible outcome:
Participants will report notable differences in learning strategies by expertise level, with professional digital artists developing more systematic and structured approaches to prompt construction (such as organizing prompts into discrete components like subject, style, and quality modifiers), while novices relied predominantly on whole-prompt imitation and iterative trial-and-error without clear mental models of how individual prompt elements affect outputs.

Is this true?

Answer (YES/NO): NO